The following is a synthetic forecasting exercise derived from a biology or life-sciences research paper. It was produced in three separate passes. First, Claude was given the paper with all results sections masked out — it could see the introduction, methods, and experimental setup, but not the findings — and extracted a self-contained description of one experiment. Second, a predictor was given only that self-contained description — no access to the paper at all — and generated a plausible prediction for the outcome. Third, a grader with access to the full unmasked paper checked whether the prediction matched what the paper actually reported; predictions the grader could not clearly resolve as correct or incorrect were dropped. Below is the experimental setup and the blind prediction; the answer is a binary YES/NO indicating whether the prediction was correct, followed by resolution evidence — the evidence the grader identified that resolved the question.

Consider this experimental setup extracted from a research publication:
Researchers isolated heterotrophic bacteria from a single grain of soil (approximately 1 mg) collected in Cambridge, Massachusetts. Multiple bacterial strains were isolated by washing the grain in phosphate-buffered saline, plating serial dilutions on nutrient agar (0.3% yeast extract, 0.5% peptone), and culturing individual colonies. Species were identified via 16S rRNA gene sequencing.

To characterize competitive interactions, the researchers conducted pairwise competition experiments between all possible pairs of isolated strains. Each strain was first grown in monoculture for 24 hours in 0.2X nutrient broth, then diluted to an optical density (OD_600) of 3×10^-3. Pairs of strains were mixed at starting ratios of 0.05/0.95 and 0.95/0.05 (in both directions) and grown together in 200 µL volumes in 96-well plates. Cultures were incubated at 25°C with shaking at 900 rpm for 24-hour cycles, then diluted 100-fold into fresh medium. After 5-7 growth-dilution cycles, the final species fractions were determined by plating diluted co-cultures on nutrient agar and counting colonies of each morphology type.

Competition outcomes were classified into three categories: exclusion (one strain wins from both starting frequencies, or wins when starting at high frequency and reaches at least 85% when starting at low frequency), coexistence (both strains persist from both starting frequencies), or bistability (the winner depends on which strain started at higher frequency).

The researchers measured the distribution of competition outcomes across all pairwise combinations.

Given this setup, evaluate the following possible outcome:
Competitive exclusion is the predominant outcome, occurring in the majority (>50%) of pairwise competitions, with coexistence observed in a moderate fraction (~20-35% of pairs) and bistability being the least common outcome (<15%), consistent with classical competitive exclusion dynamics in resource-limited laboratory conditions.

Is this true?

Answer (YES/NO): NO